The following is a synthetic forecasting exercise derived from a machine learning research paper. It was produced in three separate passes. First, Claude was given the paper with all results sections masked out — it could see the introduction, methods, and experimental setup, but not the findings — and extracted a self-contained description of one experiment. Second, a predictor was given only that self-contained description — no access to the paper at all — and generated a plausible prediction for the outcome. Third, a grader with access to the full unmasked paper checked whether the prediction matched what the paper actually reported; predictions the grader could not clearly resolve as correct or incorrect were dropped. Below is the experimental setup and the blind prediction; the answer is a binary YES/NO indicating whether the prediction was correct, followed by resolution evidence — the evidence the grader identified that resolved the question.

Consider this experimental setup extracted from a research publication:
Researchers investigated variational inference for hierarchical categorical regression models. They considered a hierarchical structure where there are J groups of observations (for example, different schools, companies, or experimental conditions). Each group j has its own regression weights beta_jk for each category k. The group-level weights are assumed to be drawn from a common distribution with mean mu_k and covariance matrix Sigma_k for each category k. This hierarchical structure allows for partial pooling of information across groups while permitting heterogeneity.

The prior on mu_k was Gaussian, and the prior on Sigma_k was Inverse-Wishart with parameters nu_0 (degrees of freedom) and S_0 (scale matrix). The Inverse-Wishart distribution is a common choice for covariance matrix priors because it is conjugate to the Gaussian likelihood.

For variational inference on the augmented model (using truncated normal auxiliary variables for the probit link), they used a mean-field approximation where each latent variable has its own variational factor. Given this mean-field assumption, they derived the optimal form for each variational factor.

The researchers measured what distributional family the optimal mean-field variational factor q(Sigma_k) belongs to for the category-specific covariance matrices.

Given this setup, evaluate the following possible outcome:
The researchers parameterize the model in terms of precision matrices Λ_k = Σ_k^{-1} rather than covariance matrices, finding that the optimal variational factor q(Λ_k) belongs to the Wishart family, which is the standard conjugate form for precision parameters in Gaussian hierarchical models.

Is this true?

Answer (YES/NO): NO